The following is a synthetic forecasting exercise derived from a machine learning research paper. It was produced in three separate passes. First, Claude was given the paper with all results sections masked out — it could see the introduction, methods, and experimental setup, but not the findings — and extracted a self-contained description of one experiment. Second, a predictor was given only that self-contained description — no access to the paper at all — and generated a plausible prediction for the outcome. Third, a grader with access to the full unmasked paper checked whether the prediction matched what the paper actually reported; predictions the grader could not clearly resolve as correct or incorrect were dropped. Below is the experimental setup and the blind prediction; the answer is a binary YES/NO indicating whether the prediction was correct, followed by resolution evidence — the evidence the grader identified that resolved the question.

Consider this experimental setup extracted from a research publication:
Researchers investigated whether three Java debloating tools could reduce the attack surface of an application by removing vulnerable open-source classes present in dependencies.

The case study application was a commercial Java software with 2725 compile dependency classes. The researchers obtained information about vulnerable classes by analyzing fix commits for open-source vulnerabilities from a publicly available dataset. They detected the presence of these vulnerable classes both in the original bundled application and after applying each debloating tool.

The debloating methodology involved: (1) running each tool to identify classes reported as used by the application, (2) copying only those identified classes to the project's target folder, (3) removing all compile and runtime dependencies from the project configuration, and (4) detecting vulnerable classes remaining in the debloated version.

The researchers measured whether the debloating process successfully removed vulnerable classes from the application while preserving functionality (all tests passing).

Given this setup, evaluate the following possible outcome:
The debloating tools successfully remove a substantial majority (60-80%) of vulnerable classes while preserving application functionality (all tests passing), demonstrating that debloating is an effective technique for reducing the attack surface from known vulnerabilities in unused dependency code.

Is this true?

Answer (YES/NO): NO